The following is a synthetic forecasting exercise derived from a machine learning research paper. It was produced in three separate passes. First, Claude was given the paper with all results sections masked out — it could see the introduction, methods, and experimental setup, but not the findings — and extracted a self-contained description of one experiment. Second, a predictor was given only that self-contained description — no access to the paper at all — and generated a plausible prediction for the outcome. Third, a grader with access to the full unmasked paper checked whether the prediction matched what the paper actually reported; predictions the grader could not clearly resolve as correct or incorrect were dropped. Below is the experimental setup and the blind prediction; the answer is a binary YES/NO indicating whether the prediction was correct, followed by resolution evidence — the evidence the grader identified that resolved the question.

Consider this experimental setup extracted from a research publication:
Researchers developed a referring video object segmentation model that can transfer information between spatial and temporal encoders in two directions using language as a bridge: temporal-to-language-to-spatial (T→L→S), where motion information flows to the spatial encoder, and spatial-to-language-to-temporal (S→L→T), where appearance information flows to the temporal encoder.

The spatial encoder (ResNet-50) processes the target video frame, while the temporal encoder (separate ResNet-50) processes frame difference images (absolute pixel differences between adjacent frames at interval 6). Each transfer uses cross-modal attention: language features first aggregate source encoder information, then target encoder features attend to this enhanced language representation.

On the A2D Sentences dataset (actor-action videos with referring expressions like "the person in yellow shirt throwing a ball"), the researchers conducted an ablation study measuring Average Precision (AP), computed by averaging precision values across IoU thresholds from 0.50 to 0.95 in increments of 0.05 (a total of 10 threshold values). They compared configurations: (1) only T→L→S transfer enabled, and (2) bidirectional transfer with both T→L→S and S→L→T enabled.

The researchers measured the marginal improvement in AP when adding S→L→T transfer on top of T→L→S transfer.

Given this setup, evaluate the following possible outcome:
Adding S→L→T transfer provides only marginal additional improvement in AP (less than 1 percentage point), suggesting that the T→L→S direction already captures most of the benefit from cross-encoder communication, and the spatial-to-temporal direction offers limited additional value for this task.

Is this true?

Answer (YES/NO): YES